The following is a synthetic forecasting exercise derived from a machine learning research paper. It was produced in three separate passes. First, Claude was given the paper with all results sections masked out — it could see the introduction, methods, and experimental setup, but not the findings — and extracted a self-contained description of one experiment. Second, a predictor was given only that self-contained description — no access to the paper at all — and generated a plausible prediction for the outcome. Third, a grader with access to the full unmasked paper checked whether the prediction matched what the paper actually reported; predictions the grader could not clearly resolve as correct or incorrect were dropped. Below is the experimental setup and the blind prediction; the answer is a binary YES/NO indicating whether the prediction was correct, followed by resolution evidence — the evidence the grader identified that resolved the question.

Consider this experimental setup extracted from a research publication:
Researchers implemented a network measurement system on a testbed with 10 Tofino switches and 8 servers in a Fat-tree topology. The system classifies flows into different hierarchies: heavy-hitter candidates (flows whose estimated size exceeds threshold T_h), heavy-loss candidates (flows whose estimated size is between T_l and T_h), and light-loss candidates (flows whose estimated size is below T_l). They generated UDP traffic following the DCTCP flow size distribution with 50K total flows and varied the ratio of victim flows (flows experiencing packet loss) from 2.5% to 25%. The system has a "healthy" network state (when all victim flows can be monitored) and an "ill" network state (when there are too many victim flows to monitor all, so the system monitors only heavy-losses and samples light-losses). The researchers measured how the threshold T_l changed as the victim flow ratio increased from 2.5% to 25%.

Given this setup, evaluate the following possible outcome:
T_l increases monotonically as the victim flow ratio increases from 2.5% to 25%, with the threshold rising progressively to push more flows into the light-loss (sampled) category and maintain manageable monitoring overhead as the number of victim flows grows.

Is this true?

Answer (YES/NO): NO